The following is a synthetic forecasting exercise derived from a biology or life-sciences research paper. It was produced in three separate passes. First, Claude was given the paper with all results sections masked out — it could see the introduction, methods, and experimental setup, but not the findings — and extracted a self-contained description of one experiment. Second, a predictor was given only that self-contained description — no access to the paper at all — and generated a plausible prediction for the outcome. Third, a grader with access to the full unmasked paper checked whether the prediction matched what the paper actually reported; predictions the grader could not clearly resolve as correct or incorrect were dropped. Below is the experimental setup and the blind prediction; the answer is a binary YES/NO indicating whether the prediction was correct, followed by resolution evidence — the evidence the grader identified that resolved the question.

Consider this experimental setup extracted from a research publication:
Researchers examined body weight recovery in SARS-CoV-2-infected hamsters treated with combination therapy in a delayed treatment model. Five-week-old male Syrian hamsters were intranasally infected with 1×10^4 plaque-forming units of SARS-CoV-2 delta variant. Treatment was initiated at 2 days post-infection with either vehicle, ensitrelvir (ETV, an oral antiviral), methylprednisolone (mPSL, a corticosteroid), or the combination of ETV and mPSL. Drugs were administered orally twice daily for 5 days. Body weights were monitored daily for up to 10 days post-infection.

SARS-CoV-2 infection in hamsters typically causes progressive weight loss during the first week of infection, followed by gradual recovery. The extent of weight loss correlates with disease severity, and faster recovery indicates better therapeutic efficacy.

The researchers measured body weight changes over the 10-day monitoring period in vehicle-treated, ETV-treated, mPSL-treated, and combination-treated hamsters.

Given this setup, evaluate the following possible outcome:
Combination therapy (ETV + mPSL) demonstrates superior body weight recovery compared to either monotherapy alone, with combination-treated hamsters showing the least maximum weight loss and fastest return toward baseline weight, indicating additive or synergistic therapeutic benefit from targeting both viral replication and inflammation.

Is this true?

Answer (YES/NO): YES